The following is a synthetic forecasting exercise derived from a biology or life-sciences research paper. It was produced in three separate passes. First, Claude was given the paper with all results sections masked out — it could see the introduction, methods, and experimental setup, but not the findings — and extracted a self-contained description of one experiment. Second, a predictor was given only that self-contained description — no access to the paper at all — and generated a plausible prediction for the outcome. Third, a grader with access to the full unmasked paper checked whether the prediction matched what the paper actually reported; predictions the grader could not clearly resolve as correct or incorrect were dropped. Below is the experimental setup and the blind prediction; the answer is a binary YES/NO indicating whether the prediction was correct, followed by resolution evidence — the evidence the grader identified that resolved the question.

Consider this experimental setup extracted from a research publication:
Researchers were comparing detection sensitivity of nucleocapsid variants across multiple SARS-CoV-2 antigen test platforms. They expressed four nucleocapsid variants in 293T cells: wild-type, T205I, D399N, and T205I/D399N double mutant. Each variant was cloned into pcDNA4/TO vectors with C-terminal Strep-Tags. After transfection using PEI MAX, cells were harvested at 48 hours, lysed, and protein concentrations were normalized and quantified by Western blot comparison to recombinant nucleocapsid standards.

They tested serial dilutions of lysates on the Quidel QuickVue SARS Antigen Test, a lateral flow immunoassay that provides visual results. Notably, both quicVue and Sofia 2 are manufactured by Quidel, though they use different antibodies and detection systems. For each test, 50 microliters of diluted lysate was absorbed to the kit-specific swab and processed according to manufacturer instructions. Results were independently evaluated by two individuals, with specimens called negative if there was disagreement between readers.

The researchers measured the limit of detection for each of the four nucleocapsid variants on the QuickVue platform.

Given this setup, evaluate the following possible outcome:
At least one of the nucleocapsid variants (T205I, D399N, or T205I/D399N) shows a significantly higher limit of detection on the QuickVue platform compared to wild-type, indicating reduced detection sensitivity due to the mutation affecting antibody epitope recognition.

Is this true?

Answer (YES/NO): NO